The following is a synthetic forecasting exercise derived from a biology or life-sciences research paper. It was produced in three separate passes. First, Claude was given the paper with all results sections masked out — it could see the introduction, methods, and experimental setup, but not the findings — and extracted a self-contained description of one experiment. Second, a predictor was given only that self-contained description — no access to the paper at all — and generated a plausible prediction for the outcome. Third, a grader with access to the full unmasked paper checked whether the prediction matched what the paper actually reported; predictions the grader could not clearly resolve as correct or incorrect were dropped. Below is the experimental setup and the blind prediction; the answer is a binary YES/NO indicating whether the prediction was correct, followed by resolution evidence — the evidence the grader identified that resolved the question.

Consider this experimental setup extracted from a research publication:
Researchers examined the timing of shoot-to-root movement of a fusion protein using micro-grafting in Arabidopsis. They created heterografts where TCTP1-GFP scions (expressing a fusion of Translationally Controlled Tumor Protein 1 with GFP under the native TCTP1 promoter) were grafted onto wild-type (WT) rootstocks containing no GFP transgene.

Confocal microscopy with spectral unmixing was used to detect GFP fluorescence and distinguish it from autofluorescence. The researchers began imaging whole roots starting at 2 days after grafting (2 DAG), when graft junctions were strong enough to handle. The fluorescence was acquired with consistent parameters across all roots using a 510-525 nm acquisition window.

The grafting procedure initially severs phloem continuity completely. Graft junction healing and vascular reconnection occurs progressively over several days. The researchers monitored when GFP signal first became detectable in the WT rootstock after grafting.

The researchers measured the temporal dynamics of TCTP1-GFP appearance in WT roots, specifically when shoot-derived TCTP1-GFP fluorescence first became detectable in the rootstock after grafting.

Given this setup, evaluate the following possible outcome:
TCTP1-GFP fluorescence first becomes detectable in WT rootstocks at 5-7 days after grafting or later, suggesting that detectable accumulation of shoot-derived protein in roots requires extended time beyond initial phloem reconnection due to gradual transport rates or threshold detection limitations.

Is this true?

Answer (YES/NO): YES